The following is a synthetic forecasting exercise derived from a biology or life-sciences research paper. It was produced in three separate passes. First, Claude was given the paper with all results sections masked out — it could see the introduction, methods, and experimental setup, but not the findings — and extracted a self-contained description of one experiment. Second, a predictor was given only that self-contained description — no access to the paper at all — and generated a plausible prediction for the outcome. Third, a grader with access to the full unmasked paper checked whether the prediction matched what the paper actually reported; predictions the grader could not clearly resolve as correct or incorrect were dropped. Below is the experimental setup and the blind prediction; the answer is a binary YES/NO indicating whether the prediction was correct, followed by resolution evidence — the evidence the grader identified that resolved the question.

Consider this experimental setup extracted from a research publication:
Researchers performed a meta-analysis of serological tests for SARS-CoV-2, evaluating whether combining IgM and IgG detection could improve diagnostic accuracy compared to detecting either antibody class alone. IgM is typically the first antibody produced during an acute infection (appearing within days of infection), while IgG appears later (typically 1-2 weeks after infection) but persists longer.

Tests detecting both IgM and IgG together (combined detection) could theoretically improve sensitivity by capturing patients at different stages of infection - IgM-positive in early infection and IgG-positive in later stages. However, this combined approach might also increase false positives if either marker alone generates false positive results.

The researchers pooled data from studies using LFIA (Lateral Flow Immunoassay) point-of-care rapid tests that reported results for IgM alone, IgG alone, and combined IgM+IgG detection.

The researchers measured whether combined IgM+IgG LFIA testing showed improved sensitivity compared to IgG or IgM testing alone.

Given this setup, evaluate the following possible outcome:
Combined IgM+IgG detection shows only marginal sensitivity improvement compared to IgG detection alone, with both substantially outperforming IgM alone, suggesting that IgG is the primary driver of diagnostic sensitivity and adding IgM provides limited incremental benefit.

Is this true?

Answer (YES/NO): NO